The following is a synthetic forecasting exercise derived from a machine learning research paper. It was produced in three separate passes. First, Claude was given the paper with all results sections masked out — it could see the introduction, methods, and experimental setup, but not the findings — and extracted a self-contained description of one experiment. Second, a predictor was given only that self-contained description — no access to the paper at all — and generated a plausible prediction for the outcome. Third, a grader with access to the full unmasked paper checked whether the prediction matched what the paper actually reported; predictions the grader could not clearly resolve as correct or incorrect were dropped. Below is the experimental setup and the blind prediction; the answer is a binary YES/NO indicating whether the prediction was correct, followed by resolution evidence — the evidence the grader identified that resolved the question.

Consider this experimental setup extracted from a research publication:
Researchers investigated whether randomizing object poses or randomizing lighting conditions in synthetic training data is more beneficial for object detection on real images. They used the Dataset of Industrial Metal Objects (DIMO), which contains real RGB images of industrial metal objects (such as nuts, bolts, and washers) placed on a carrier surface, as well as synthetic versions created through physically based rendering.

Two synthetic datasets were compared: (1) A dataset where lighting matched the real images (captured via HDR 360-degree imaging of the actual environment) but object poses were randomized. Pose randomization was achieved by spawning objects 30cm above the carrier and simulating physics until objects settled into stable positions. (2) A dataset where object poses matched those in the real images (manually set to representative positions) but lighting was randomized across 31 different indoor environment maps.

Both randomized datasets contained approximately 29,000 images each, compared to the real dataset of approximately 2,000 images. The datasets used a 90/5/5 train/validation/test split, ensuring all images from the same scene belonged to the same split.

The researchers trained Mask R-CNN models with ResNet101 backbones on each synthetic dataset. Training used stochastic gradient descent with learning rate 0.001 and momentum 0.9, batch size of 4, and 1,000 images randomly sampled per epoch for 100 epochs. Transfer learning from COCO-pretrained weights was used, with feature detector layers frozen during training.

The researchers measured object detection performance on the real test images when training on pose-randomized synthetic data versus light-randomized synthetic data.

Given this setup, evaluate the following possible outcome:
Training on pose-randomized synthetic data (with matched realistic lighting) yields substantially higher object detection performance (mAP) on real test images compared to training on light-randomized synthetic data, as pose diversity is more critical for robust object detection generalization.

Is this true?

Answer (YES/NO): NO